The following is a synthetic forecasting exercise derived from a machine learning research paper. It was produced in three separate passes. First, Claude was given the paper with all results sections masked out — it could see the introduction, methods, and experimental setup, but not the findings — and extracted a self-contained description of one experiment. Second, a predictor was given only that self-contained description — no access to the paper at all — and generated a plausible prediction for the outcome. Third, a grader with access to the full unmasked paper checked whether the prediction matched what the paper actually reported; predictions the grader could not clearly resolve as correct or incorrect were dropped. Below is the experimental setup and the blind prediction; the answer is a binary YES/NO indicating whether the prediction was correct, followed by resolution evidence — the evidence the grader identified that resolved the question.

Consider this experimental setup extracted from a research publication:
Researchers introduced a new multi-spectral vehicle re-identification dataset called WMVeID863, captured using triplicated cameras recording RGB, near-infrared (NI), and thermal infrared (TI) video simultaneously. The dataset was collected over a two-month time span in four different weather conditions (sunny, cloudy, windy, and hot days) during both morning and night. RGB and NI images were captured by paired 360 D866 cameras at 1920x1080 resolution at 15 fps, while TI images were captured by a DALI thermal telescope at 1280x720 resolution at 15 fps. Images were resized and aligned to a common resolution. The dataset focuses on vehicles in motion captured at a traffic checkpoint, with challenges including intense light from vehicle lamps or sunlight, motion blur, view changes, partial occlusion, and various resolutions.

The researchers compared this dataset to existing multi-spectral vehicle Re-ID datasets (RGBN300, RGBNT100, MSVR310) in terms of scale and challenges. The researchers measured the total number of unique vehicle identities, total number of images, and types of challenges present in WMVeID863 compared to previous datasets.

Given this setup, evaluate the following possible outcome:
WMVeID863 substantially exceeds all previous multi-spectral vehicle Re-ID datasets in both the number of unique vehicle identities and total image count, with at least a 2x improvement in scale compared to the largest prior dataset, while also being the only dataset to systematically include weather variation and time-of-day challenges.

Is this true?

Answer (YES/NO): NO